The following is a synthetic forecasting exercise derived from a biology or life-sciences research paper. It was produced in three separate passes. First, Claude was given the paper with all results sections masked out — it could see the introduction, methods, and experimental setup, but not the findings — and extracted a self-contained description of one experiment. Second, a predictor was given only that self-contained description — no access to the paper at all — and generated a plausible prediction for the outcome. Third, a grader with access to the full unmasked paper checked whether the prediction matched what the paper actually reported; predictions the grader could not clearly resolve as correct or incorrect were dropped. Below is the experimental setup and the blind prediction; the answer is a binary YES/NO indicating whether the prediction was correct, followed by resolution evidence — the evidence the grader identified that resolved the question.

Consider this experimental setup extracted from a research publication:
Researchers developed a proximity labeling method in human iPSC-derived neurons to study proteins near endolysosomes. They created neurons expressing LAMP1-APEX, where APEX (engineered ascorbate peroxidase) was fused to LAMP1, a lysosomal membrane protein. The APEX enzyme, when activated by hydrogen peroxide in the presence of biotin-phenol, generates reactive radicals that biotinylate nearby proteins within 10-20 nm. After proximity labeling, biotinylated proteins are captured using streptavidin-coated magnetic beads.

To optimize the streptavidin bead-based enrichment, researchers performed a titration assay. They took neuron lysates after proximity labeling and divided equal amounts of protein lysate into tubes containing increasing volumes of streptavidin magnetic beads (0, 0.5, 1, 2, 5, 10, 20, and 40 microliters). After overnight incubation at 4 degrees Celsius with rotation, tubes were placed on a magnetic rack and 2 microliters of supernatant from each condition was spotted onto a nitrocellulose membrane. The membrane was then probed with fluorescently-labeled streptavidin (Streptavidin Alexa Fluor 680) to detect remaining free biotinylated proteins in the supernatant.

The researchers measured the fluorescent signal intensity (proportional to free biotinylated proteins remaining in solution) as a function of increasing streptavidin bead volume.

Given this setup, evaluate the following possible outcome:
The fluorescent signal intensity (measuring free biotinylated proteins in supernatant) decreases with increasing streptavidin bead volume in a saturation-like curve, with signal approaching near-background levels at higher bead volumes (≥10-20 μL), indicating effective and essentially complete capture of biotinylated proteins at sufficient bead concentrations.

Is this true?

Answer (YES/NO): NO